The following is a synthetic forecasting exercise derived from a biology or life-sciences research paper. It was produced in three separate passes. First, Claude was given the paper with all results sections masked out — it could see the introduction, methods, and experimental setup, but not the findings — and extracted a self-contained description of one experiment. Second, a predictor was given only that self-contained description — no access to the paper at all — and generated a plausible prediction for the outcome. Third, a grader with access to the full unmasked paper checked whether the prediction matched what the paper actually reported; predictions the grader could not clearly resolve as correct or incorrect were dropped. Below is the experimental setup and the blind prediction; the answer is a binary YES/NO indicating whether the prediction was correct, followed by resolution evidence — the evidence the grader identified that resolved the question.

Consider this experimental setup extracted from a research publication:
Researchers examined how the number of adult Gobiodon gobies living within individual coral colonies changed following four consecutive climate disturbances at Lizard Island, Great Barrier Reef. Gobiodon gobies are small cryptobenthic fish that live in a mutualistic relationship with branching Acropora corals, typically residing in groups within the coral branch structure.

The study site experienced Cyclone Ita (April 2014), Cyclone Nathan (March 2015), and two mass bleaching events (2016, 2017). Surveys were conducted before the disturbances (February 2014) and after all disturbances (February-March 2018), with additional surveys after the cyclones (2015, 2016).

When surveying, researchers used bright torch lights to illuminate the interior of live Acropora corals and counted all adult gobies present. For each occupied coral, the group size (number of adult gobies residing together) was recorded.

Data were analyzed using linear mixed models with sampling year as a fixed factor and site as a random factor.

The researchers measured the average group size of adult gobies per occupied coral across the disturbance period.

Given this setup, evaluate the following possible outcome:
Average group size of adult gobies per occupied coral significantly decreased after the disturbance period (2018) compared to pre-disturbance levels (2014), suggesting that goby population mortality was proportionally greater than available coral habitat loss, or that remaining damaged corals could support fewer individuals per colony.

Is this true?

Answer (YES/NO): YES